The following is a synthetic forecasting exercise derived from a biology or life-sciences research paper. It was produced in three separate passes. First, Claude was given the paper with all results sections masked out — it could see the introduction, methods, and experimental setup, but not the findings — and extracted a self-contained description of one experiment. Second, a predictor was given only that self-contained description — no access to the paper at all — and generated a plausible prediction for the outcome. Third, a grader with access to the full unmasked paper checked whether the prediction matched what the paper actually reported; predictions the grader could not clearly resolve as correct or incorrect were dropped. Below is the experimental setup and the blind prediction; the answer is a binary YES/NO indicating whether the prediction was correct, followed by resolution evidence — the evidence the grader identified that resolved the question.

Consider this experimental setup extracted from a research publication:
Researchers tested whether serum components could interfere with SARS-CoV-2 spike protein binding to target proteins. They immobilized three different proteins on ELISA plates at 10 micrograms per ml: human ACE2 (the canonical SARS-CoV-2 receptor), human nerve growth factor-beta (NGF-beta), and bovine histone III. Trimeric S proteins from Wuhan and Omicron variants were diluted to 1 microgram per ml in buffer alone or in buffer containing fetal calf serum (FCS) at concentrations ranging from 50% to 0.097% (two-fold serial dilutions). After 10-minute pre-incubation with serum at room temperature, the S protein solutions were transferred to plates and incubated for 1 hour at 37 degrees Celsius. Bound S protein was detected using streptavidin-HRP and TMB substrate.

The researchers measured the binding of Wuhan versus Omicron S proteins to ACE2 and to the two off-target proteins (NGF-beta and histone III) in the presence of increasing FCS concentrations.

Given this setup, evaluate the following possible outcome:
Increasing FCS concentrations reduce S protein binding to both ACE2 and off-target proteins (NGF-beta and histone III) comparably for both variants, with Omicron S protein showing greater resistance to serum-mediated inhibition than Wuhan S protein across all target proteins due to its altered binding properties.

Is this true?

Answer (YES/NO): NO